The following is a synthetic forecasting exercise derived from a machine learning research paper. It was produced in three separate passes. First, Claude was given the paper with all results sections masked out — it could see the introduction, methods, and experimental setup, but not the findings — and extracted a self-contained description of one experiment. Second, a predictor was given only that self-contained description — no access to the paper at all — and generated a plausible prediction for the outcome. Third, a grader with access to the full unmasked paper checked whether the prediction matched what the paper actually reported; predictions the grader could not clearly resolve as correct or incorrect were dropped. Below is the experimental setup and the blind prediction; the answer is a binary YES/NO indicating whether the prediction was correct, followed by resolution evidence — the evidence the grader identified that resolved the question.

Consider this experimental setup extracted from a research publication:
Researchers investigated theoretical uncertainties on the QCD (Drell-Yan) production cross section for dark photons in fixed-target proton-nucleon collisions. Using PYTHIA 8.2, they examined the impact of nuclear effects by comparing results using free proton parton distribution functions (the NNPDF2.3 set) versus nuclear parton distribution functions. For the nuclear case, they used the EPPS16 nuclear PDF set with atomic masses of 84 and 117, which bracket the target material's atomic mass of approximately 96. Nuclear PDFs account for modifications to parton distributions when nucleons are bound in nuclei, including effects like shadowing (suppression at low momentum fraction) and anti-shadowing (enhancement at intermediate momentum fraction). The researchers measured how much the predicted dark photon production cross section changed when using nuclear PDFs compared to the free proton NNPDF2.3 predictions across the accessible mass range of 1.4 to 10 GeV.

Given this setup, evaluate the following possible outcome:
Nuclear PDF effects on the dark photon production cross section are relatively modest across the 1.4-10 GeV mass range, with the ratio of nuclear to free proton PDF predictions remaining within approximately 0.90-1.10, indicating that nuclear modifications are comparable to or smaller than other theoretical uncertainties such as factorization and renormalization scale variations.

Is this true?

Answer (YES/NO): YES